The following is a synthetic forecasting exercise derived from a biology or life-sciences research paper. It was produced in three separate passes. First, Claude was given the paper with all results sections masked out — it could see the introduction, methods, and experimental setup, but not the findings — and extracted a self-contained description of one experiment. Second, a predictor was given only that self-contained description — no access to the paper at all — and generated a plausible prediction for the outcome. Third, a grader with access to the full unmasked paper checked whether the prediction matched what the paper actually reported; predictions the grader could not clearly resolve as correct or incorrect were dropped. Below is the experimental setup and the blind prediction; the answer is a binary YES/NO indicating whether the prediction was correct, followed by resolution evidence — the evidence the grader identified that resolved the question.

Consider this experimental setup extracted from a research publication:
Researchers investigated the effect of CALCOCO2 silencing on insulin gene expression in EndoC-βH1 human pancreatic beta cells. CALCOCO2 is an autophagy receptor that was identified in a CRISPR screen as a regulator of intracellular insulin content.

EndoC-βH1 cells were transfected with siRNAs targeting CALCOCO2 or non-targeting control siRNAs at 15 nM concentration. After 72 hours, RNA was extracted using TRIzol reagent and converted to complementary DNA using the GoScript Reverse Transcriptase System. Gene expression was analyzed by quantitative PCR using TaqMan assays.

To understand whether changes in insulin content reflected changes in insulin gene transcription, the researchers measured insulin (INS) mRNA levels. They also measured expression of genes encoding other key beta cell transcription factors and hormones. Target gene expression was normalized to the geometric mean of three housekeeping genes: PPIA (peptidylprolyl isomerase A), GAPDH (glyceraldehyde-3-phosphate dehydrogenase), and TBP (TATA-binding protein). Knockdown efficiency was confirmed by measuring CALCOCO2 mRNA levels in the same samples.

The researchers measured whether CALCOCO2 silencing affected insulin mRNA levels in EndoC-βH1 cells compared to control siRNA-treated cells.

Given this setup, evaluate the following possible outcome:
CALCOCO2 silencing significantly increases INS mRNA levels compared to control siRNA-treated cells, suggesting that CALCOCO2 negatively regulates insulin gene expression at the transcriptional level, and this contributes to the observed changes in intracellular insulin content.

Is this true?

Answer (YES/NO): NO